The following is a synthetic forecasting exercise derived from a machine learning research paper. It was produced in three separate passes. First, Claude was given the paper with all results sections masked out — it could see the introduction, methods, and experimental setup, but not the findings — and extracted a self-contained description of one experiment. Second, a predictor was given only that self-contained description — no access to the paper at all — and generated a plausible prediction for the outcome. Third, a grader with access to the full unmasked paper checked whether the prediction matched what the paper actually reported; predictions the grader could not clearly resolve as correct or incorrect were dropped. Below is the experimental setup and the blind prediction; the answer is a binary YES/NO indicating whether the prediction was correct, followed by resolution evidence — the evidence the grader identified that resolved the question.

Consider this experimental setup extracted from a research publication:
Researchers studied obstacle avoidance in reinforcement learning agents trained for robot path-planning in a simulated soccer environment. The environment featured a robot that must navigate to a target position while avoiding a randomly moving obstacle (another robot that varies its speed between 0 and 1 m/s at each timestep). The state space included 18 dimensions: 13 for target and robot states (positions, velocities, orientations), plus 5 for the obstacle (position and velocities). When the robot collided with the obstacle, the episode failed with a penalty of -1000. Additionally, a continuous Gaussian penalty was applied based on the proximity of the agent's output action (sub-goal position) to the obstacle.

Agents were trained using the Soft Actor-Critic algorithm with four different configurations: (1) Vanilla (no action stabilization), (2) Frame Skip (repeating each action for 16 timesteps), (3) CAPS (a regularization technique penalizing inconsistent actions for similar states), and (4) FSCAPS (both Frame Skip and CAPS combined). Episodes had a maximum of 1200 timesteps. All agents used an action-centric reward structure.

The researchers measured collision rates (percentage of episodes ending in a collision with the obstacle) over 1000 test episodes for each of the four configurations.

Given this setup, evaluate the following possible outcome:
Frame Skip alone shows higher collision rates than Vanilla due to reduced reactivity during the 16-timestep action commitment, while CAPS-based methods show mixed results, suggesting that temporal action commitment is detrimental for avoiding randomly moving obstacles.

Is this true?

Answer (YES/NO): NO